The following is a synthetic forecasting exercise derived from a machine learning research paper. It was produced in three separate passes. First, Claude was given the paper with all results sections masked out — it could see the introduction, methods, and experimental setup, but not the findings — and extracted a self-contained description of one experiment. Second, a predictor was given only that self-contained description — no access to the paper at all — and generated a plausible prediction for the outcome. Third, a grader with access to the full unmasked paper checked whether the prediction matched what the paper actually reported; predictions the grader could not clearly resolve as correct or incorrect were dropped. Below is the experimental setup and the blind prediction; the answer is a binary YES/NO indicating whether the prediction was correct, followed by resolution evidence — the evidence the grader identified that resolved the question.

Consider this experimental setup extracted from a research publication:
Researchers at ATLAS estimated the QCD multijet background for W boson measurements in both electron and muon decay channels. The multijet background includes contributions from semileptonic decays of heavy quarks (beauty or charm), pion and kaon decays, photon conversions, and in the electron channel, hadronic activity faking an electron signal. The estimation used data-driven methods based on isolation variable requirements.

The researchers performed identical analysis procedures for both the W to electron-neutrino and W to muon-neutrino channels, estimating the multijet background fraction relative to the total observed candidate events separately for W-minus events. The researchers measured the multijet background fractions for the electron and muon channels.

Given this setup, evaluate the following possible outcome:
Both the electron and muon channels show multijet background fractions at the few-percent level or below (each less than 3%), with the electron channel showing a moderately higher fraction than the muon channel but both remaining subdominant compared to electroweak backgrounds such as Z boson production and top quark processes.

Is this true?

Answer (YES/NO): NO